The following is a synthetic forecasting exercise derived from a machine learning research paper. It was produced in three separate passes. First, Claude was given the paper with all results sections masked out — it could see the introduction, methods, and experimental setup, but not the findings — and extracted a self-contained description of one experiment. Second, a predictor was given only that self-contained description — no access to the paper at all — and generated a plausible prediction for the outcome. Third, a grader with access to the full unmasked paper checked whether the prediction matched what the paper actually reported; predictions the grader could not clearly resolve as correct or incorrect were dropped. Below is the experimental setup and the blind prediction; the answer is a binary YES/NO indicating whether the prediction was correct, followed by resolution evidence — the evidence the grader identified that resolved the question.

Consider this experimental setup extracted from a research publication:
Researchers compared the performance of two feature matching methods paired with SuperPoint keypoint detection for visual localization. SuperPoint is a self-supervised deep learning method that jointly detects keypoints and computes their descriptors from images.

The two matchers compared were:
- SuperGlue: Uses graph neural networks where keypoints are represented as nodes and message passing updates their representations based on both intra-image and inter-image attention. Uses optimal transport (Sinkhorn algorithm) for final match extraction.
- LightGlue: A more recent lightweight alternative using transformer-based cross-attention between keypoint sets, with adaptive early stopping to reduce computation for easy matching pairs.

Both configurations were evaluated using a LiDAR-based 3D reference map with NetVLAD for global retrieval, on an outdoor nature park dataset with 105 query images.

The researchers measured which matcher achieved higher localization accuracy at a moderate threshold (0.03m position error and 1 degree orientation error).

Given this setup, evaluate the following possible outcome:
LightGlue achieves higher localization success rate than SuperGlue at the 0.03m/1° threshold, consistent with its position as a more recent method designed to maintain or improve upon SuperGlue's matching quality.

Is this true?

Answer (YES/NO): YES